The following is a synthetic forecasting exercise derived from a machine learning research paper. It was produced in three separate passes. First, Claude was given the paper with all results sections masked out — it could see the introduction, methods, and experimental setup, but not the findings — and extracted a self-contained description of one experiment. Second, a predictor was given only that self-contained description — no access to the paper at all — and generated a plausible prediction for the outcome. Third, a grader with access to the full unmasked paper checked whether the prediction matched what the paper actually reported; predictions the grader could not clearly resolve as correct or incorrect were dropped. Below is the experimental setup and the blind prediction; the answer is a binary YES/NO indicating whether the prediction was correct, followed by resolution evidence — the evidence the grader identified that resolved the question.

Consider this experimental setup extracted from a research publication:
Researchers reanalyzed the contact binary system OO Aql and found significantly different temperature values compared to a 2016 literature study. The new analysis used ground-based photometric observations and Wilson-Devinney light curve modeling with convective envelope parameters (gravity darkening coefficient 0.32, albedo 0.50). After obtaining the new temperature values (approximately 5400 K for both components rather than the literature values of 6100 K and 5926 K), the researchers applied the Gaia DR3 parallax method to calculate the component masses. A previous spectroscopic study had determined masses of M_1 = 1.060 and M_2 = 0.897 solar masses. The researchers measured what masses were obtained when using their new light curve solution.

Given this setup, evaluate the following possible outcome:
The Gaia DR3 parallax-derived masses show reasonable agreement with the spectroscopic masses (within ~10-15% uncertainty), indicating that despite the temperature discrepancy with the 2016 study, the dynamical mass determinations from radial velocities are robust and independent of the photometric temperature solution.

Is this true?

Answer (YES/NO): YES